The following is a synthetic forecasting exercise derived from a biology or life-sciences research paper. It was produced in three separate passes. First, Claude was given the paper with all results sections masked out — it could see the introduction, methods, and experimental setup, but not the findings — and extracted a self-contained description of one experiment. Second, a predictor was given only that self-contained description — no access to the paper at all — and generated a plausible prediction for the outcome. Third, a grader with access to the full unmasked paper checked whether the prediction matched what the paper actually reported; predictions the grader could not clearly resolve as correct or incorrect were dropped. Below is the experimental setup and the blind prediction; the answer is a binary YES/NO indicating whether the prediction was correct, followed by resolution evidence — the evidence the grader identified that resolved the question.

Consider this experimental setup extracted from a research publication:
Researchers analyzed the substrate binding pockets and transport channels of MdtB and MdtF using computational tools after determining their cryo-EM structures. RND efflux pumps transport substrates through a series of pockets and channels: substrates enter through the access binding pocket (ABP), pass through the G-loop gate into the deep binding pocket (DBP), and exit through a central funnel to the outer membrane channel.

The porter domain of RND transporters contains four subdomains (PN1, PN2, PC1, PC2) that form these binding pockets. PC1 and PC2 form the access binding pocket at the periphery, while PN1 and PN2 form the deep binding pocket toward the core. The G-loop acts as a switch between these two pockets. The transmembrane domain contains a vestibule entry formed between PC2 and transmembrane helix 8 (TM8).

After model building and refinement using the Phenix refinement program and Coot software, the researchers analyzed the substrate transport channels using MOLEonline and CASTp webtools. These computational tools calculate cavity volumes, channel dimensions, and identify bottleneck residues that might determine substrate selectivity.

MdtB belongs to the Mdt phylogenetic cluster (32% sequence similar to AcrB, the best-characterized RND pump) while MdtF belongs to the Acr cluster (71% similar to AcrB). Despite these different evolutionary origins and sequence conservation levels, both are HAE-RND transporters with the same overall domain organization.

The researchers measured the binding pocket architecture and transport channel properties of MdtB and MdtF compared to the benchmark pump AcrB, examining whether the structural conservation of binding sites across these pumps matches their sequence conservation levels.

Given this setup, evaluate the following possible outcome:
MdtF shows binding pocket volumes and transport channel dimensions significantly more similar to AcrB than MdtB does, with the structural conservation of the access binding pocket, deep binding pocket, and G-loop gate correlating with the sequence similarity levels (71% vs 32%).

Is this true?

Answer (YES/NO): NO